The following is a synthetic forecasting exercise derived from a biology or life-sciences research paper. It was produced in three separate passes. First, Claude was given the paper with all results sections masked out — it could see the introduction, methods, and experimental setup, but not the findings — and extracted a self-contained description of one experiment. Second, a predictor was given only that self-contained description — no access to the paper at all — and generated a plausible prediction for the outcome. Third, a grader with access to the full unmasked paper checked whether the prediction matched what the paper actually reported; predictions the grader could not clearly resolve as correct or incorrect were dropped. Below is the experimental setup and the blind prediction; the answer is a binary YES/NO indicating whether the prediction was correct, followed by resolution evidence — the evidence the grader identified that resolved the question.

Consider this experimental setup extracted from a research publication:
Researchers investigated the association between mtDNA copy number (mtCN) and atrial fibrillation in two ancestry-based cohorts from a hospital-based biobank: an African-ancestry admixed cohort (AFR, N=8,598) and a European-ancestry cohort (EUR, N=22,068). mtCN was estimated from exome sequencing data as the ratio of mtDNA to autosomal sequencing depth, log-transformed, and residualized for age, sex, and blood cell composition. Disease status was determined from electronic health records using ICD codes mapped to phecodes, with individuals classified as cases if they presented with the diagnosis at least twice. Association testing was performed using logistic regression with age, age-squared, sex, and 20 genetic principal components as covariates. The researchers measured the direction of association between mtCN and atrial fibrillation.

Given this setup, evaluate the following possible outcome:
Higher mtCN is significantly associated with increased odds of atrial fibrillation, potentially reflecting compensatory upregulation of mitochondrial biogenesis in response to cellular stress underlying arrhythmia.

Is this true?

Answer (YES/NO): YES